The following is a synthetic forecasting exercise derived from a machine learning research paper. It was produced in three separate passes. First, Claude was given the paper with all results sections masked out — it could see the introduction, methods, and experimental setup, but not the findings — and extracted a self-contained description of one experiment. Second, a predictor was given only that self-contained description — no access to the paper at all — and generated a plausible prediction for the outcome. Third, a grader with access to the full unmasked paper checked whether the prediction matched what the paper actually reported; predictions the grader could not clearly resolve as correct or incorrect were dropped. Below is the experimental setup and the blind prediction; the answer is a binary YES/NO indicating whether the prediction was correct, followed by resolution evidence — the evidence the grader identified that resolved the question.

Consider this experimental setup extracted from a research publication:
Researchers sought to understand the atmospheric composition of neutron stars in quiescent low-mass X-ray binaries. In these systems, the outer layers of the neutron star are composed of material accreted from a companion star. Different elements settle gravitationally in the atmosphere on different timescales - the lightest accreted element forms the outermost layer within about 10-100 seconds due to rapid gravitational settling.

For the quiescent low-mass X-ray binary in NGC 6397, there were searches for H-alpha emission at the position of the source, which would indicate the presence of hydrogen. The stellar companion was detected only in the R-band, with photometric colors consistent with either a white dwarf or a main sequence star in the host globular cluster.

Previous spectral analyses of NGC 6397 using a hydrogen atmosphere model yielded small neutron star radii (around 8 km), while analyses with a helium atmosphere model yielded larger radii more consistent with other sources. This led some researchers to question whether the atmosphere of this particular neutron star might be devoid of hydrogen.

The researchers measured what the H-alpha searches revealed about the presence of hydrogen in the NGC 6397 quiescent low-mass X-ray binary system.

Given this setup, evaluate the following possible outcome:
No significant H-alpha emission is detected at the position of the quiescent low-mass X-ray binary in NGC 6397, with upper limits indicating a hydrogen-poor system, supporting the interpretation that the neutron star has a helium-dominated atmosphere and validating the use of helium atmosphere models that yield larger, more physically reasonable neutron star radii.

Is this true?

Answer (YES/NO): NO